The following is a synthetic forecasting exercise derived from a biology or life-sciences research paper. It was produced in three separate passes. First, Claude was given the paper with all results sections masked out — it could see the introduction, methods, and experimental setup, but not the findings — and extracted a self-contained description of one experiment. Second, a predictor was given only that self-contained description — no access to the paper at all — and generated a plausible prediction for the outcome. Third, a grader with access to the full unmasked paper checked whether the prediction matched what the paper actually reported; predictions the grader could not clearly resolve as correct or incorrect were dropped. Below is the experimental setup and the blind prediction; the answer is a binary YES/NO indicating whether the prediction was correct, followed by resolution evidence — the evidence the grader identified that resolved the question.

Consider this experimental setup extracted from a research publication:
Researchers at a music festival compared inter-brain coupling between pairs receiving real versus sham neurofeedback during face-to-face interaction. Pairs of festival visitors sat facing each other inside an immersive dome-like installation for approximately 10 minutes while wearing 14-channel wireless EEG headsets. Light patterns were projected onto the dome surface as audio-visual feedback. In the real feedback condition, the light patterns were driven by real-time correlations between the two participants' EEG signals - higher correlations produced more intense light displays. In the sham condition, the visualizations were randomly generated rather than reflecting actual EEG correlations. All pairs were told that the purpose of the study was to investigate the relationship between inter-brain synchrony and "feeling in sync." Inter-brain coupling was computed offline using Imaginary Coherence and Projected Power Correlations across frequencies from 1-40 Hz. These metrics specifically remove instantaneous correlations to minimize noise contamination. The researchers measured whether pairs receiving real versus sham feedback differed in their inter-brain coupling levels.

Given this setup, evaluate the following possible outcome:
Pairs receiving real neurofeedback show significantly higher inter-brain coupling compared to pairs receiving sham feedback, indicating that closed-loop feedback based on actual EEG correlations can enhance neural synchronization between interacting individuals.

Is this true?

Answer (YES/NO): NO